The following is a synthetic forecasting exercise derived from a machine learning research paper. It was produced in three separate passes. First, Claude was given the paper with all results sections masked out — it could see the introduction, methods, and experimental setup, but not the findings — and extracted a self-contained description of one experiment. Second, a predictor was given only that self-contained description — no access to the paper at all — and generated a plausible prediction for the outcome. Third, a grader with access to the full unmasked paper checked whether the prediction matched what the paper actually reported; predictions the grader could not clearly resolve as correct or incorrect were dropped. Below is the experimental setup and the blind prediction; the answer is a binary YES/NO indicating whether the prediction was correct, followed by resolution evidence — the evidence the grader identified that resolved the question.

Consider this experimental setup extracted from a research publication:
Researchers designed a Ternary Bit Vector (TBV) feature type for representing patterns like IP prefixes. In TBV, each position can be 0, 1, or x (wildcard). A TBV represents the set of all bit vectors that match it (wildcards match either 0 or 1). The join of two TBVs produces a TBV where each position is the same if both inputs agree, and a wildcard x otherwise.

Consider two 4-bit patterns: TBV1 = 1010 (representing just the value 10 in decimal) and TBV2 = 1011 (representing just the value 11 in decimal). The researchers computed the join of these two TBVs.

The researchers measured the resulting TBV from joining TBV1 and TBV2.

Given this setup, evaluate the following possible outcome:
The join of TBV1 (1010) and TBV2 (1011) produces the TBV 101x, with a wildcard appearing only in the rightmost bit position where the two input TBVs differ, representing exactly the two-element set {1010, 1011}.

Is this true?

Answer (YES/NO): YES